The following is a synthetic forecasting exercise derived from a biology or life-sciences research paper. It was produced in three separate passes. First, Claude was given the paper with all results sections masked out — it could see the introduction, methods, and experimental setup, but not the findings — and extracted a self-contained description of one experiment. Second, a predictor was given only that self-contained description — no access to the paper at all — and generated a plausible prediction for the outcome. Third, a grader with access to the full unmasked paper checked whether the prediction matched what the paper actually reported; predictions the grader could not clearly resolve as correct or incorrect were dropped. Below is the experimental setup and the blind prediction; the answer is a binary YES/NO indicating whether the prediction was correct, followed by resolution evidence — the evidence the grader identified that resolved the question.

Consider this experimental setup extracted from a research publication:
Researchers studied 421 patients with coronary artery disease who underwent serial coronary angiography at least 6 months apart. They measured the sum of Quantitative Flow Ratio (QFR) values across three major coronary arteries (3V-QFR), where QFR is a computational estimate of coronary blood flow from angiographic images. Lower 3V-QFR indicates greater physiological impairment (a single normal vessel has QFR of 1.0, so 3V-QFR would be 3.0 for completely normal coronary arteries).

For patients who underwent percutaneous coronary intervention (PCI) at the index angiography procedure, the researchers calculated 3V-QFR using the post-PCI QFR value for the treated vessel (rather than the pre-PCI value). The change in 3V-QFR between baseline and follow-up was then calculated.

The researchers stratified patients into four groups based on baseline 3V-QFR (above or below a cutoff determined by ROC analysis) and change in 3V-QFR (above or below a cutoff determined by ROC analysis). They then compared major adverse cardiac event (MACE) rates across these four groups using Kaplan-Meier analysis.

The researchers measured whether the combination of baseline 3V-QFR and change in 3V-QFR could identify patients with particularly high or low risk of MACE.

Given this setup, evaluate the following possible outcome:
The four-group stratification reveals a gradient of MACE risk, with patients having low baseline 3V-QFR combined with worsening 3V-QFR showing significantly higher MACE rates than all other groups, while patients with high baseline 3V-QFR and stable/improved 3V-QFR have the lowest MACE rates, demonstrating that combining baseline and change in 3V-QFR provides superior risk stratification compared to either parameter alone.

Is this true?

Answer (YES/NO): NO